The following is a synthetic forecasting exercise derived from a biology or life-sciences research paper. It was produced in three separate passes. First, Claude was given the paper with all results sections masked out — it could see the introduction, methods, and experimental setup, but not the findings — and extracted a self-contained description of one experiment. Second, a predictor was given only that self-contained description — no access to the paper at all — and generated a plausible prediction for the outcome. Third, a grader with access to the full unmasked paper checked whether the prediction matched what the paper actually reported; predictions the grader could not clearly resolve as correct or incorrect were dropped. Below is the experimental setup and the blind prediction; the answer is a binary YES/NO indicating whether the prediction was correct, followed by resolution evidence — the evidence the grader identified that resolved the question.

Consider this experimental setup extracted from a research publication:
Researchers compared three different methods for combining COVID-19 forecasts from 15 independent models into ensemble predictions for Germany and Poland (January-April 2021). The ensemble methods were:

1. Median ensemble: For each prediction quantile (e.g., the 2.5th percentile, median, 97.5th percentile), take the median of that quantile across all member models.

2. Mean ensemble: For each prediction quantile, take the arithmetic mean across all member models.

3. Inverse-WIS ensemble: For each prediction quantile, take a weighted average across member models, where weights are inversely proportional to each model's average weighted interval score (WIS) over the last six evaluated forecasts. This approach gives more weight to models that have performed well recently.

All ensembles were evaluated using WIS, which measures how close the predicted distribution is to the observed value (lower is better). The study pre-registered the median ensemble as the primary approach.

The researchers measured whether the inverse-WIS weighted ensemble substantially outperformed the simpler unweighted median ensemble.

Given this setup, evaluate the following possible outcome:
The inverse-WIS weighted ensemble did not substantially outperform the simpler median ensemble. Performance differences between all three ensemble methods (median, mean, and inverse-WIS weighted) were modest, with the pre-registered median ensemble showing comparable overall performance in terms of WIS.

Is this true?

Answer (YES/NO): YES